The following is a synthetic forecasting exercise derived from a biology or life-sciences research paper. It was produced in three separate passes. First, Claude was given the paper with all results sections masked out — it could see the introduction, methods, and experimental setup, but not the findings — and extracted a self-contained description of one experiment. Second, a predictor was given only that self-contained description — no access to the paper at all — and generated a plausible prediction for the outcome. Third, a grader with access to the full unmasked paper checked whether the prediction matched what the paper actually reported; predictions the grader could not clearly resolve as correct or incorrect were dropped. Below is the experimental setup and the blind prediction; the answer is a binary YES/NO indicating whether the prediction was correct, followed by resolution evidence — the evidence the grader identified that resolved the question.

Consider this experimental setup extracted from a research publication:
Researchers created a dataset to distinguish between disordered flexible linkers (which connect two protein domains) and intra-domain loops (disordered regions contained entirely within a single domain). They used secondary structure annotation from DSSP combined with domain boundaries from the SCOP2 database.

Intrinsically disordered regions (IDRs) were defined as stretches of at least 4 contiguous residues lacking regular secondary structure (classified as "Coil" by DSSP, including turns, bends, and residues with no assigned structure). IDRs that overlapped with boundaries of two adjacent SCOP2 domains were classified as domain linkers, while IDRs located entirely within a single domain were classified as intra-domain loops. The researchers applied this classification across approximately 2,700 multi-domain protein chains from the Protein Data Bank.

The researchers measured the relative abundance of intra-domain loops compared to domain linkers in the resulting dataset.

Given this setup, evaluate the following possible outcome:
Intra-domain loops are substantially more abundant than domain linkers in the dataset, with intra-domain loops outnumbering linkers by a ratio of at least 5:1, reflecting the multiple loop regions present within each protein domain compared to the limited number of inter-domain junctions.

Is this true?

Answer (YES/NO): YES